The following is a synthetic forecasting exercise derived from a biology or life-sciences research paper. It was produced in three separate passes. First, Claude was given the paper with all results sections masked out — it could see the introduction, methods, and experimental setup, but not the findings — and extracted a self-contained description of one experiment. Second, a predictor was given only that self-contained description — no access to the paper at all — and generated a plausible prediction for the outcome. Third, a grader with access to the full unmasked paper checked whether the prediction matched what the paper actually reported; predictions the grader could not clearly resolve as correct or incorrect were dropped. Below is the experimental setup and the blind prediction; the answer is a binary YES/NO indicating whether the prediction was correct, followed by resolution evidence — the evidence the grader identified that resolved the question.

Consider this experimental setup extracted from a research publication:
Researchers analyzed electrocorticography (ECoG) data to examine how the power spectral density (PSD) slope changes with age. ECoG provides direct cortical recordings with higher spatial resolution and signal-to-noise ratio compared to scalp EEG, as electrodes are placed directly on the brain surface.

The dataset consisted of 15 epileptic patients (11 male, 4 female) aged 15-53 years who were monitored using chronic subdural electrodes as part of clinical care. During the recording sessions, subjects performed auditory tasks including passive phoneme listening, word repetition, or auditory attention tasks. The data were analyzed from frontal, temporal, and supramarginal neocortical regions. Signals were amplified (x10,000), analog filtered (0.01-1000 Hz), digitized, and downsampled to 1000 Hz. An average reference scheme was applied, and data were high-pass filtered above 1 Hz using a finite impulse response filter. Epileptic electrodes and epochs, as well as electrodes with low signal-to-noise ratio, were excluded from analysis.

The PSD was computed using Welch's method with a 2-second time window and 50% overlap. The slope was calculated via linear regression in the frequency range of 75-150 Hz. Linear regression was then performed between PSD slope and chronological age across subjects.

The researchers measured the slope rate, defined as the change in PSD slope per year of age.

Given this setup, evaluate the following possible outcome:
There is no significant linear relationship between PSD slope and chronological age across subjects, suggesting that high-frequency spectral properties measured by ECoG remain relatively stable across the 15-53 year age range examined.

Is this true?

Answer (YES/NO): NO